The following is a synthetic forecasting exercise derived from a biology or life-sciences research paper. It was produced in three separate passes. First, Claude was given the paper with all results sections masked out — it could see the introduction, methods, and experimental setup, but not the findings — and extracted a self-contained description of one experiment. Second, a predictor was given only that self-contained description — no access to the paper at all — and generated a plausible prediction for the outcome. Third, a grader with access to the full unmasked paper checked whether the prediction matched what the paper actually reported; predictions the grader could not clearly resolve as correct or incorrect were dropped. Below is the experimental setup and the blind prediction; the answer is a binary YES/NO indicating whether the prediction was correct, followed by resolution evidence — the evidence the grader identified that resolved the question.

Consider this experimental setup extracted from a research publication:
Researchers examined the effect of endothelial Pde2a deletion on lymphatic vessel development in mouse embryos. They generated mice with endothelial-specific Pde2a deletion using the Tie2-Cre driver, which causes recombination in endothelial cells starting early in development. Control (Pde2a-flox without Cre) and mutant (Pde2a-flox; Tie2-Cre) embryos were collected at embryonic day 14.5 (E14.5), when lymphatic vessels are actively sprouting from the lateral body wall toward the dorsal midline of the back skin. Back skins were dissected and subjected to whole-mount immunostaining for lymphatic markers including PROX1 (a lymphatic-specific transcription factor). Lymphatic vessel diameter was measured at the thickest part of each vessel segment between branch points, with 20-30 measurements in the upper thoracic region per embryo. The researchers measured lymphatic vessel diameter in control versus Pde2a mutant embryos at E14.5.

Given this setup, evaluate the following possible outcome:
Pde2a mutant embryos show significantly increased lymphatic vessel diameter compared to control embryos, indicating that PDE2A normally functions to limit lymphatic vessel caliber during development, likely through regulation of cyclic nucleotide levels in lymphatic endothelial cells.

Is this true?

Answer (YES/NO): YES